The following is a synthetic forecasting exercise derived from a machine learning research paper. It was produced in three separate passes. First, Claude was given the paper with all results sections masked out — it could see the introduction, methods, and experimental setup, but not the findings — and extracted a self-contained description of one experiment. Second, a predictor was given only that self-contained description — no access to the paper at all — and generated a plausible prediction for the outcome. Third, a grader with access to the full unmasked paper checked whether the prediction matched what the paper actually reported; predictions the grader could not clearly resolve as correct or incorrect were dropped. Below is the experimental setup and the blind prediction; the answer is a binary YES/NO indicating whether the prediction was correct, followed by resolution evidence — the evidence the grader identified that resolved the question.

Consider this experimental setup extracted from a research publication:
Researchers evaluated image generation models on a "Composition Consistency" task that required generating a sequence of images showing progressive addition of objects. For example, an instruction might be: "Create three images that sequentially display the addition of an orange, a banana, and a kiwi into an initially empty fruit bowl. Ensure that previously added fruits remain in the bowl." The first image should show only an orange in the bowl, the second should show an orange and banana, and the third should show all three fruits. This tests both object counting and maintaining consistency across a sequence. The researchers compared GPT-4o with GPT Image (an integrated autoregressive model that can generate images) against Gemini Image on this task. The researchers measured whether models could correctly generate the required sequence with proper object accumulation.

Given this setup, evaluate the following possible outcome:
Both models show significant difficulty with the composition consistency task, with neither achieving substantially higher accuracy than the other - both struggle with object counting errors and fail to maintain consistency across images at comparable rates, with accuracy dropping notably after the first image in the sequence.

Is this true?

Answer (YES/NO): NO